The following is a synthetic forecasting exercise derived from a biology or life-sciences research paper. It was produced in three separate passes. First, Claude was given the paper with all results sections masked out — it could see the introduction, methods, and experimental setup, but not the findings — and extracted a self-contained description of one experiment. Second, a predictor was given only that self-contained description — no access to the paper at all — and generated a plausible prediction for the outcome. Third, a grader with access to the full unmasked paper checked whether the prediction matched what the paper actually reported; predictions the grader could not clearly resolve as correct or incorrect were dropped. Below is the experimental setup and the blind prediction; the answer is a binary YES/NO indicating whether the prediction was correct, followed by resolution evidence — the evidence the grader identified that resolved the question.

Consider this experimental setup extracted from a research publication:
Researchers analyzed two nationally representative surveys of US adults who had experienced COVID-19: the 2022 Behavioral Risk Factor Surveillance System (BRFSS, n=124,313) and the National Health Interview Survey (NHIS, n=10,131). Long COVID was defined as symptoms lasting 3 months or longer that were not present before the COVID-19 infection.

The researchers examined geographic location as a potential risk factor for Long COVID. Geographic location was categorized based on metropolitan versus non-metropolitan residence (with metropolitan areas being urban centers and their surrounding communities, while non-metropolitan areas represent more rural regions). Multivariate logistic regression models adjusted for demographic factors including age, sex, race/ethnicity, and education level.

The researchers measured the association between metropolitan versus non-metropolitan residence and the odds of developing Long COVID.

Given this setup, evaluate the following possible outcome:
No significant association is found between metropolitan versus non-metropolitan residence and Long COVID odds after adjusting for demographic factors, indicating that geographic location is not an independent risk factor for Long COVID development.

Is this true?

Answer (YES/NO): NO